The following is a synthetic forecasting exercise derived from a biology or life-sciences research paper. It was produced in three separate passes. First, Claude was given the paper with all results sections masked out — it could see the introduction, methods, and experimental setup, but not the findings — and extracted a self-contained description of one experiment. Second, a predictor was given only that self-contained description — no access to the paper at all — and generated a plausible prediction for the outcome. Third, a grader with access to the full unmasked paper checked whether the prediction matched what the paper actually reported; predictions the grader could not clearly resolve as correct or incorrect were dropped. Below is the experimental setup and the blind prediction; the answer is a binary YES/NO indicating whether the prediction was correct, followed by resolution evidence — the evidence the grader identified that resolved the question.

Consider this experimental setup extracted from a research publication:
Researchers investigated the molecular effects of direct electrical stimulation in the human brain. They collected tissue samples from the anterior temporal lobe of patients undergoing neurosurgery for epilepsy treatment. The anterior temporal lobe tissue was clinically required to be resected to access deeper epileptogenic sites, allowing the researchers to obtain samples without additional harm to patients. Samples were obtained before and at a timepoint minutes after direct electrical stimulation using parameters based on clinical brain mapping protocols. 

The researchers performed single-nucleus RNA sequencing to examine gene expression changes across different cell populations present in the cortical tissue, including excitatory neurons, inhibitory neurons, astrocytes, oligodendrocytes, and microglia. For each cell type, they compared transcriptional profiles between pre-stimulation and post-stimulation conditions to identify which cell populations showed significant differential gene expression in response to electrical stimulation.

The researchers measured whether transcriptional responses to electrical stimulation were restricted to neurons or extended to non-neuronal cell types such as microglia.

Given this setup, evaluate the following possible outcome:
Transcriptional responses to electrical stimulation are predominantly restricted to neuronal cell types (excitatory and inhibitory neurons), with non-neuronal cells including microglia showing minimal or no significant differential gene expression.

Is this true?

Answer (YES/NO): NO